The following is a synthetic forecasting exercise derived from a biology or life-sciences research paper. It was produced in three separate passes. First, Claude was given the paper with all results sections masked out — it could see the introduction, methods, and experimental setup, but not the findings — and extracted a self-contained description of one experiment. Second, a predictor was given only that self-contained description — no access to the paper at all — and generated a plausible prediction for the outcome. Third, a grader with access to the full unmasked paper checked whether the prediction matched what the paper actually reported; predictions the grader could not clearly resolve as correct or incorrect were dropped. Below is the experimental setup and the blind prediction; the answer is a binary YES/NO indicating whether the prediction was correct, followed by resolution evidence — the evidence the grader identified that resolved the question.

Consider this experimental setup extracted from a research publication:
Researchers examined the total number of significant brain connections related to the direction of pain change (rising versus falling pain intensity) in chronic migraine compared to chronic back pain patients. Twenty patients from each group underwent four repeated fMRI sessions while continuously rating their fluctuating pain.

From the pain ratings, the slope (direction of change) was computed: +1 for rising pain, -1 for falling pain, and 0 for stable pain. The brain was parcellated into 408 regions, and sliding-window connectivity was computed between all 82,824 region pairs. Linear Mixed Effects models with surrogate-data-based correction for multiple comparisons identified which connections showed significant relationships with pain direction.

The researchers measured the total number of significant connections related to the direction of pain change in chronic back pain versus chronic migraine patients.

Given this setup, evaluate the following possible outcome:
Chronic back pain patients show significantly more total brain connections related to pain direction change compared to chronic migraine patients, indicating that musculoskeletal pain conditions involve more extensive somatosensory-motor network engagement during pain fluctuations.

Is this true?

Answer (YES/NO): YES